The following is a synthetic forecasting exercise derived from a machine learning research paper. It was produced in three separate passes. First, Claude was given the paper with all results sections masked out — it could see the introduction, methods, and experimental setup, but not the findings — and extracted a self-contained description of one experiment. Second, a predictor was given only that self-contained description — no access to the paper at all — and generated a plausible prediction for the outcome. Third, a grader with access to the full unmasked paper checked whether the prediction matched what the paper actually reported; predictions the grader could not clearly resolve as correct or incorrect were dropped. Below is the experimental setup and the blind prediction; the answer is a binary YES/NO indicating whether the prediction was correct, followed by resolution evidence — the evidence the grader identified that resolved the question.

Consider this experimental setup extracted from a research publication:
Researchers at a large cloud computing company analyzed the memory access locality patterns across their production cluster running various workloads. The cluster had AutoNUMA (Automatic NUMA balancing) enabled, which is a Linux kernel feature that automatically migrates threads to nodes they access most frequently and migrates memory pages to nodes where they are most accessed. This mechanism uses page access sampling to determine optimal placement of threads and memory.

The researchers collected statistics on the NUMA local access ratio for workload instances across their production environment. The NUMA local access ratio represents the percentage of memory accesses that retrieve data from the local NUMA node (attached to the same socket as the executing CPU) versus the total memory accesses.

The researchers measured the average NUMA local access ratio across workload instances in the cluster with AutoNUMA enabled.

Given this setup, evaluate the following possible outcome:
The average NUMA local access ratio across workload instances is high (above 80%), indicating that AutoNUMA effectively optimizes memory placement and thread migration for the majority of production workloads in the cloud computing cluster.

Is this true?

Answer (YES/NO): NO